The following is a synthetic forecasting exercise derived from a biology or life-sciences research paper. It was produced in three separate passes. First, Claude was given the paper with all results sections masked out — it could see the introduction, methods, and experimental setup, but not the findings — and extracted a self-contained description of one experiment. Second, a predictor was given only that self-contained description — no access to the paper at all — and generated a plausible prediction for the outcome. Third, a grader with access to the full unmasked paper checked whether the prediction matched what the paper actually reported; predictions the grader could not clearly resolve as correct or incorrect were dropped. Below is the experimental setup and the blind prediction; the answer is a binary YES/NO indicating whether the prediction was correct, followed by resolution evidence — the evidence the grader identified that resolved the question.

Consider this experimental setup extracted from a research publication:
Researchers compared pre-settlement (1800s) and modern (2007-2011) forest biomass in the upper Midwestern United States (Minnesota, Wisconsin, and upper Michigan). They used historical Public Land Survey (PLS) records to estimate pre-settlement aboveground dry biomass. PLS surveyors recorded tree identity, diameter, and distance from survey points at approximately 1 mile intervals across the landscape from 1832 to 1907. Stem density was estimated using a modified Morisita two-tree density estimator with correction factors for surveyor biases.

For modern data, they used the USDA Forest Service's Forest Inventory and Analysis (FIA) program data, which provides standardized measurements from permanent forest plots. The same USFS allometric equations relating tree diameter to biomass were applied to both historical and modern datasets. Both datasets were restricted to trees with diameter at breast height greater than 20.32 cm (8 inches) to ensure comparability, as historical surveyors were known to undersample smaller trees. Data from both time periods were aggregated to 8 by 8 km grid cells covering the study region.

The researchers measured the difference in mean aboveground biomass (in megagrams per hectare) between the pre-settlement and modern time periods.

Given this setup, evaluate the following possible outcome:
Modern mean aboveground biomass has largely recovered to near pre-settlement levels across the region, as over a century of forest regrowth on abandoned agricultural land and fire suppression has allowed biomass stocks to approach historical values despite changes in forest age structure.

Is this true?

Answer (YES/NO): NO